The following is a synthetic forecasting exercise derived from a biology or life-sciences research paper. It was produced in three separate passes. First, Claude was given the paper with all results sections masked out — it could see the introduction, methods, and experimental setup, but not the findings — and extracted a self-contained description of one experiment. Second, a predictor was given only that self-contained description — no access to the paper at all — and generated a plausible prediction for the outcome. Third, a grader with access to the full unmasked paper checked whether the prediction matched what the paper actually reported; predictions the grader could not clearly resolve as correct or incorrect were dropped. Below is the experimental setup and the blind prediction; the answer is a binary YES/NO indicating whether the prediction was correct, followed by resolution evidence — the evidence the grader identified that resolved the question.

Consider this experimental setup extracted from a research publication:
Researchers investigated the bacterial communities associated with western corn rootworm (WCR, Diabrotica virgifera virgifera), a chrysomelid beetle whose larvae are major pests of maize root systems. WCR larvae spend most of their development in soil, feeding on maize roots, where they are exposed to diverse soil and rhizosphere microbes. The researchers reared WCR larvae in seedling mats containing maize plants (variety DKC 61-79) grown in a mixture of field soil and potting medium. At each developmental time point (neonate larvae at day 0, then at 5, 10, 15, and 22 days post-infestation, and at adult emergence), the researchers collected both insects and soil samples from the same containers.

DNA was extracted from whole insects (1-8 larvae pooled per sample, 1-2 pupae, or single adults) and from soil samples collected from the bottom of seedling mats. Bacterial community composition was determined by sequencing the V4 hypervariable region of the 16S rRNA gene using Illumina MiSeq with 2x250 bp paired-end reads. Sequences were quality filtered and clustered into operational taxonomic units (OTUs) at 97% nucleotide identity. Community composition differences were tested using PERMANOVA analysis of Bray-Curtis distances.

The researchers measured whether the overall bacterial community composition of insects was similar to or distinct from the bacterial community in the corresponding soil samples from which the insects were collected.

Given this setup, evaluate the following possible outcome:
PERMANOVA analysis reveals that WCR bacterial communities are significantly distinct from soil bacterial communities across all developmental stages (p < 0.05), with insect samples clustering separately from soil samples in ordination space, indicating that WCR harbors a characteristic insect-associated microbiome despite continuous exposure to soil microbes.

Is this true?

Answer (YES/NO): YES